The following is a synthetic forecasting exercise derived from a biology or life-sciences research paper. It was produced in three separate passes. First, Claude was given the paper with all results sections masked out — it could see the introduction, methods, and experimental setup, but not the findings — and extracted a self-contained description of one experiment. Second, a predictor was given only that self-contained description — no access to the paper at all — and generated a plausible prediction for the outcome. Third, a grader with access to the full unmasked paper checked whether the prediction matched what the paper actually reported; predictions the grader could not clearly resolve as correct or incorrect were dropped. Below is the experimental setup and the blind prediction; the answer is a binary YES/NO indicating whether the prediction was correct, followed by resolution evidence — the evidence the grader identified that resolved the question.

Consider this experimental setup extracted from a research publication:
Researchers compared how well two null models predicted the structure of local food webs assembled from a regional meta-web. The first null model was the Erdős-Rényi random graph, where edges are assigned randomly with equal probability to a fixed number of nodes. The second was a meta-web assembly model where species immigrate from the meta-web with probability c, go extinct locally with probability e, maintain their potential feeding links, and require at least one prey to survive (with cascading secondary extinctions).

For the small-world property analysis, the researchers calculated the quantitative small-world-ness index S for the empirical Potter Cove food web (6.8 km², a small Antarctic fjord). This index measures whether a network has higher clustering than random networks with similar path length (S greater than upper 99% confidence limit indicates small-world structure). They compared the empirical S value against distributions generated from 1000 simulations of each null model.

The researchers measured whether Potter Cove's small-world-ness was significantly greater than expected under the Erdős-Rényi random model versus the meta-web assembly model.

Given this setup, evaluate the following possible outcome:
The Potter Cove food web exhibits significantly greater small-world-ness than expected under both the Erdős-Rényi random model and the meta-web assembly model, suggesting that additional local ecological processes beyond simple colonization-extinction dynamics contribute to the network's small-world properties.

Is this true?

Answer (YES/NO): NO